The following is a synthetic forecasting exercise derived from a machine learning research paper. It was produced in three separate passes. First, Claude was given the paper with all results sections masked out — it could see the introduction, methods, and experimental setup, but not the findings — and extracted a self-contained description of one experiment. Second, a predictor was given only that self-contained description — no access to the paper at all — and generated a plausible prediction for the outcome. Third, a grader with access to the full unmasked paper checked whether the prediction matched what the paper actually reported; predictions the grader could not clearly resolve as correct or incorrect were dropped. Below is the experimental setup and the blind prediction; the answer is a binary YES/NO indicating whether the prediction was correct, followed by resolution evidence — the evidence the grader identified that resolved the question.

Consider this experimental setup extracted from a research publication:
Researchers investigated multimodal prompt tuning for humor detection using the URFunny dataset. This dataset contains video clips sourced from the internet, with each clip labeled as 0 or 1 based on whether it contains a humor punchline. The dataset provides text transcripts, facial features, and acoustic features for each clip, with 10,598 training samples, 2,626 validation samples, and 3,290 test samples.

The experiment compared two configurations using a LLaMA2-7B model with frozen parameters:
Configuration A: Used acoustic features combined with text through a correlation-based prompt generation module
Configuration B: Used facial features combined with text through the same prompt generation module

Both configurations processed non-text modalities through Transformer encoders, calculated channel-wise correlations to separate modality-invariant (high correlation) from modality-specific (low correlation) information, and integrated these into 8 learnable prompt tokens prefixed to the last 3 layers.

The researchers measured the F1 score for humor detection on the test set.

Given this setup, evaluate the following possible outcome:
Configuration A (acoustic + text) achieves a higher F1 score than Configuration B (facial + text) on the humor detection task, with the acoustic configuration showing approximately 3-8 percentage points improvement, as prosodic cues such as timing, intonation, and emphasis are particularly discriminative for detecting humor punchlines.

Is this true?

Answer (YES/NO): NO